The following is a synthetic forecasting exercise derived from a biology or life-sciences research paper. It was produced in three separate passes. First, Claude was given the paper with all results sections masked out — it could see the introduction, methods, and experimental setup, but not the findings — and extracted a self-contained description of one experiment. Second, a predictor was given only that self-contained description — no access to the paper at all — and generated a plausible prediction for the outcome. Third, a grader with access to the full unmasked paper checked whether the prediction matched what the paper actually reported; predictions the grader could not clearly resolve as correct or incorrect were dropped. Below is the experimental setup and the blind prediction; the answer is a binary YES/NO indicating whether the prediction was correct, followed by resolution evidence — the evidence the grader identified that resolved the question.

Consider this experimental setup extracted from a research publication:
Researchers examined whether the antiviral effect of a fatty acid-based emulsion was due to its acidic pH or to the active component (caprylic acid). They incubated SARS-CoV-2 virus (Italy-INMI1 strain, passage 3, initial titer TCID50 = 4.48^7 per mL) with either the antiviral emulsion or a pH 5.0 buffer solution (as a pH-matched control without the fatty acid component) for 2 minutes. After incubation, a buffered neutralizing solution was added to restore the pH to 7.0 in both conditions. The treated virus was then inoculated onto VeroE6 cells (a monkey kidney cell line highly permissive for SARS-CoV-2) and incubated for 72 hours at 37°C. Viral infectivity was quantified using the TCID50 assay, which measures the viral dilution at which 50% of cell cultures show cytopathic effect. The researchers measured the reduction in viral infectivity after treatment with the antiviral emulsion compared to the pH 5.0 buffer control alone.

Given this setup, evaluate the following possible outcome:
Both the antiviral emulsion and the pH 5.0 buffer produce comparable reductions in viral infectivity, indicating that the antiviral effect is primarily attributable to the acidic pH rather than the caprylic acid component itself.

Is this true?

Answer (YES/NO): NO